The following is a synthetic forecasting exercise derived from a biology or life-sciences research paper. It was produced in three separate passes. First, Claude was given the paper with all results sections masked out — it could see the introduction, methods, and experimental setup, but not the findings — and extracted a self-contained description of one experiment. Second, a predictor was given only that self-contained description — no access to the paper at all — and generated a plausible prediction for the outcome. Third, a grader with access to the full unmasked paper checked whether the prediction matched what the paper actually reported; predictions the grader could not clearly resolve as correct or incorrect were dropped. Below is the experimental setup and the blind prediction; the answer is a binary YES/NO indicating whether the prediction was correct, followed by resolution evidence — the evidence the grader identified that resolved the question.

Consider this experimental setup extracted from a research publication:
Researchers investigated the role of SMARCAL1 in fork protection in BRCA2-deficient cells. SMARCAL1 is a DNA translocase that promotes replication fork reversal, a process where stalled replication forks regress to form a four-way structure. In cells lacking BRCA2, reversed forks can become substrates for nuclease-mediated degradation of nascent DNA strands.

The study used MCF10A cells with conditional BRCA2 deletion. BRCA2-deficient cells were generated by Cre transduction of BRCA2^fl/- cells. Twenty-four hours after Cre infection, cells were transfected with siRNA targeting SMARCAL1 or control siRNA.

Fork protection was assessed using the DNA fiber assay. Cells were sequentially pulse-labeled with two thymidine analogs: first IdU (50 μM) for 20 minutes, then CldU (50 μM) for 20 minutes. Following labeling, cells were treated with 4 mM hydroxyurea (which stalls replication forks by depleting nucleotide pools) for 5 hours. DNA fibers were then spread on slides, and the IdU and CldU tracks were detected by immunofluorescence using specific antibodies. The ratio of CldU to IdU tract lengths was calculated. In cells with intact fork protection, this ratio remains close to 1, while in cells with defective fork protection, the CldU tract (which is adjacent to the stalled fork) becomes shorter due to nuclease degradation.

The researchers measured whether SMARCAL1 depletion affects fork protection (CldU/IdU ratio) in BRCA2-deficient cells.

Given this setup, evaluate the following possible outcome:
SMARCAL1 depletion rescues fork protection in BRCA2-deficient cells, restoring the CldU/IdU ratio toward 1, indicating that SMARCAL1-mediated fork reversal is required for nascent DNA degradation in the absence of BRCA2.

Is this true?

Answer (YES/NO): YES